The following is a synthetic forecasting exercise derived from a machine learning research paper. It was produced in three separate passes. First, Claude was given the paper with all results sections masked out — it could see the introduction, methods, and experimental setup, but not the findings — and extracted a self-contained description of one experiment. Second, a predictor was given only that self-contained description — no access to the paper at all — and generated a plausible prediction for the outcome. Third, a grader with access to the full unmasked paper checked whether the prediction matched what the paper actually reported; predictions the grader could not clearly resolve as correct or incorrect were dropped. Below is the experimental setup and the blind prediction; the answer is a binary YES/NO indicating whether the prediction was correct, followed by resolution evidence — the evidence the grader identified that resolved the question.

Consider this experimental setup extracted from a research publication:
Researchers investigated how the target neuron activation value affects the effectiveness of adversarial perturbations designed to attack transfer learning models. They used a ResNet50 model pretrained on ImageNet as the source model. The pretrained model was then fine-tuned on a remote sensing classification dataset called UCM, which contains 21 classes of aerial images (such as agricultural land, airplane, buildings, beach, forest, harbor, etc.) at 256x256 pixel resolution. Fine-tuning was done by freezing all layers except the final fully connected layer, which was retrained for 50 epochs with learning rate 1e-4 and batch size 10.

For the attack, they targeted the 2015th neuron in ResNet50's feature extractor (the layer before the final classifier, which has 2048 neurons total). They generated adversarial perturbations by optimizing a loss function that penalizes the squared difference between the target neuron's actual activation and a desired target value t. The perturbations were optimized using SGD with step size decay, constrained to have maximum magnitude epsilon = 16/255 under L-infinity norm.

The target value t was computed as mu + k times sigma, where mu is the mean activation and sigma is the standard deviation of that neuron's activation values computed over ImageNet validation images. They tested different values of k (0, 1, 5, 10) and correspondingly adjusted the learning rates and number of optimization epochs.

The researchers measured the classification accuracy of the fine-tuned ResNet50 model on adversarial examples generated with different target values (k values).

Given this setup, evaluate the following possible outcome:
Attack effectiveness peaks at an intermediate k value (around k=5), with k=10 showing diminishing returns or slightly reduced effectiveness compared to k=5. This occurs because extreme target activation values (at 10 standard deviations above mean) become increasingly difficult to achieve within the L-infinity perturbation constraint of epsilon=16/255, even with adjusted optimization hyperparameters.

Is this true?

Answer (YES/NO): NO